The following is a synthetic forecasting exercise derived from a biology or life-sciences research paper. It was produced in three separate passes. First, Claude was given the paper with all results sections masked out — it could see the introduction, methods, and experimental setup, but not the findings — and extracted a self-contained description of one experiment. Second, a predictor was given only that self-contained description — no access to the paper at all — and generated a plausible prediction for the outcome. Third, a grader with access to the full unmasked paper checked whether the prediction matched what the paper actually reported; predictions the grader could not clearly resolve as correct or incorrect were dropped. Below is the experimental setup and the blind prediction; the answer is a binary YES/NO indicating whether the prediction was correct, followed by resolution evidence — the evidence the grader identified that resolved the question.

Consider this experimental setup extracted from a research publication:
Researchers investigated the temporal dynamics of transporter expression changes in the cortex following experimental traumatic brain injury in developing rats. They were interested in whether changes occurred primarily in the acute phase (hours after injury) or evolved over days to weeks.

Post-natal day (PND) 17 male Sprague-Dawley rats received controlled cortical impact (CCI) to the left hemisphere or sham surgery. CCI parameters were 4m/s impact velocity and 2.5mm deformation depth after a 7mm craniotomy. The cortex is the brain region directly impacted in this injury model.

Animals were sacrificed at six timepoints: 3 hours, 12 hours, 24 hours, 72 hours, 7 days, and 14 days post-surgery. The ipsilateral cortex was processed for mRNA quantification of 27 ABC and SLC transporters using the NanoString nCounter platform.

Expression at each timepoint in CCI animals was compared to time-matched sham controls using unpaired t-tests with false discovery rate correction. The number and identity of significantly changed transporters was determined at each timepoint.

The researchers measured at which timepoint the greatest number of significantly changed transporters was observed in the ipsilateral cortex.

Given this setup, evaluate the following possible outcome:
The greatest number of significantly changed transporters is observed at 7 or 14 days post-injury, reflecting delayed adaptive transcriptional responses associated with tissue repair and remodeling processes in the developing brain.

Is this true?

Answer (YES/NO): NO